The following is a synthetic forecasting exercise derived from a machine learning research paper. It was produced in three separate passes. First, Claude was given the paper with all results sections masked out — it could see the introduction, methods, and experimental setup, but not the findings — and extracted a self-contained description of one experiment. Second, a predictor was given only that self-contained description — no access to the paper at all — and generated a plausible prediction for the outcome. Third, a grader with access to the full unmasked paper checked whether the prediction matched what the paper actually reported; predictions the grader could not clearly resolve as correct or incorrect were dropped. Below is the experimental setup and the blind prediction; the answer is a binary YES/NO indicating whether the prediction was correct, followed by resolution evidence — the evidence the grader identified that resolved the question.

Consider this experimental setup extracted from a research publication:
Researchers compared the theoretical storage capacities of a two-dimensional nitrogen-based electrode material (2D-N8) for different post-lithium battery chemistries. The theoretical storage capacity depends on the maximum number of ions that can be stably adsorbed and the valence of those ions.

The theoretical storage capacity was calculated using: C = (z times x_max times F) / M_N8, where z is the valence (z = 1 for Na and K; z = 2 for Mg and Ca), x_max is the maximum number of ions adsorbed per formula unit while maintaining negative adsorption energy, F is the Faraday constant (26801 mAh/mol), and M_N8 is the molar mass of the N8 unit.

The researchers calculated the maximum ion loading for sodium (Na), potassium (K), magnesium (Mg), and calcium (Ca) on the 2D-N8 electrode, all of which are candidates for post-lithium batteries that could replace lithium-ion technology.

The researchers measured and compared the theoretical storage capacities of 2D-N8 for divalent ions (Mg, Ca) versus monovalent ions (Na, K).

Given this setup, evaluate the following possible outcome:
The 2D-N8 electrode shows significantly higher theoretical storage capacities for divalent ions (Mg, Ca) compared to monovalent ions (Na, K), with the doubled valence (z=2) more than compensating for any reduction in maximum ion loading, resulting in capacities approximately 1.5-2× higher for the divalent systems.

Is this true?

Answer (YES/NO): NO